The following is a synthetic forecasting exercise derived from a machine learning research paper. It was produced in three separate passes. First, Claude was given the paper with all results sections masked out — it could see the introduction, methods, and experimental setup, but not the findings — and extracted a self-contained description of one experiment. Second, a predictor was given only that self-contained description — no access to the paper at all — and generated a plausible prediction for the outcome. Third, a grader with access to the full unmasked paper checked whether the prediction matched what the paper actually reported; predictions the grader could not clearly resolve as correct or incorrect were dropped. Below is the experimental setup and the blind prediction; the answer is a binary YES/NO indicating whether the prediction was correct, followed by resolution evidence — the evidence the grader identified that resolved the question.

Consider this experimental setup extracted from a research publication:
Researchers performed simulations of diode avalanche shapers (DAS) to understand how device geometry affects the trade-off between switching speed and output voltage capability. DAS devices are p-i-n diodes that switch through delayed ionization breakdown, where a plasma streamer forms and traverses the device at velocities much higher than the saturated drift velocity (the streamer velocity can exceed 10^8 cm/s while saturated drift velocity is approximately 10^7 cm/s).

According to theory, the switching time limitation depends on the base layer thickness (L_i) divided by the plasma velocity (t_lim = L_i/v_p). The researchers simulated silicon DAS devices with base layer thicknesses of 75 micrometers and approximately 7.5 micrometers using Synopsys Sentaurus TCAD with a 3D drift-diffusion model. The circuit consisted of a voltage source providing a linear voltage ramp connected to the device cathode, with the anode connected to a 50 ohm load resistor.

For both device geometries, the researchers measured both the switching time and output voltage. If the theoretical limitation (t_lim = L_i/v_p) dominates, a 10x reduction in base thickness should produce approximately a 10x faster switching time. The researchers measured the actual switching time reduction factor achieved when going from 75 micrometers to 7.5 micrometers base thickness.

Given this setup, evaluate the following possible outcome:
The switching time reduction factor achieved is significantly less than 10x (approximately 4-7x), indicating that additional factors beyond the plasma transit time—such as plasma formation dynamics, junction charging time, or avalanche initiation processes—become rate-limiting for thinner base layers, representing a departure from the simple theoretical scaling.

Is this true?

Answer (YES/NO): YES